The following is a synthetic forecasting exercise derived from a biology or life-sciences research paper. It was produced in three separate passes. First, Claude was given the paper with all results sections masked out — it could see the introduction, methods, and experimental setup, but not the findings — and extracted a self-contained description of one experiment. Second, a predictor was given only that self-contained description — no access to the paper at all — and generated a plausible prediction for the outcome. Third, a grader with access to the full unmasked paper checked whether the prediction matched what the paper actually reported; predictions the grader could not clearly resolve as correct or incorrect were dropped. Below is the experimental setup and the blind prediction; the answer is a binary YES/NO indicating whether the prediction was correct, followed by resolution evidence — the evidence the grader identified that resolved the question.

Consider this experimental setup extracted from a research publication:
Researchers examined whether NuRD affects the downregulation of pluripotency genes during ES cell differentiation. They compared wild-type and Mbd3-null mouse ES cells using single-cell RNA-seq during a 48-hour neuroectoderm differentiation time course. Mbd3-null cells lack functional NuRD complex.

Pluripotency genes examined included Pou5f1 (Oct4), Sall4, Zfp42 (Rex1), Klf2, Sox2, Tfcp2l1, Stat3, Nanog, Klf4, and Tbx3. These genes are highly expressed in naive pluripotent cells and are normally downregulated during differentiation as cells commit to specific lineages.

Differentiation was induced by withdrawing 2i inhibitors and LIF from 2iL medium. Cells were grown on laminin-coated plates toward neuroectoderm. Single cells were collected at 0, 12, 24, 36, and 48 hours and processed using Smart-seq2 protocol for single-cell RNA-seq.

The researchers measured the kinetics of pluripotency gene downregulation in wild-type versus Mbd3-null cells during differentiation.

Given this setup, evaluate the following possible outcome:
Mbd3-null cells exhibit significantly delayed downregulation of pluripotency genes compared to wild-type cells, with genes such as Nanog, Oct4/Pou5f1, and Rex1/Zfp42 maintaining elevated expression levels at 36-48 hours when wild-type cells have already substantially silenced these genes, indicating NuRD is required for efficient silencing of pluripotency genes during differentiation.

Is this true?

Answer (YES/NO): NO